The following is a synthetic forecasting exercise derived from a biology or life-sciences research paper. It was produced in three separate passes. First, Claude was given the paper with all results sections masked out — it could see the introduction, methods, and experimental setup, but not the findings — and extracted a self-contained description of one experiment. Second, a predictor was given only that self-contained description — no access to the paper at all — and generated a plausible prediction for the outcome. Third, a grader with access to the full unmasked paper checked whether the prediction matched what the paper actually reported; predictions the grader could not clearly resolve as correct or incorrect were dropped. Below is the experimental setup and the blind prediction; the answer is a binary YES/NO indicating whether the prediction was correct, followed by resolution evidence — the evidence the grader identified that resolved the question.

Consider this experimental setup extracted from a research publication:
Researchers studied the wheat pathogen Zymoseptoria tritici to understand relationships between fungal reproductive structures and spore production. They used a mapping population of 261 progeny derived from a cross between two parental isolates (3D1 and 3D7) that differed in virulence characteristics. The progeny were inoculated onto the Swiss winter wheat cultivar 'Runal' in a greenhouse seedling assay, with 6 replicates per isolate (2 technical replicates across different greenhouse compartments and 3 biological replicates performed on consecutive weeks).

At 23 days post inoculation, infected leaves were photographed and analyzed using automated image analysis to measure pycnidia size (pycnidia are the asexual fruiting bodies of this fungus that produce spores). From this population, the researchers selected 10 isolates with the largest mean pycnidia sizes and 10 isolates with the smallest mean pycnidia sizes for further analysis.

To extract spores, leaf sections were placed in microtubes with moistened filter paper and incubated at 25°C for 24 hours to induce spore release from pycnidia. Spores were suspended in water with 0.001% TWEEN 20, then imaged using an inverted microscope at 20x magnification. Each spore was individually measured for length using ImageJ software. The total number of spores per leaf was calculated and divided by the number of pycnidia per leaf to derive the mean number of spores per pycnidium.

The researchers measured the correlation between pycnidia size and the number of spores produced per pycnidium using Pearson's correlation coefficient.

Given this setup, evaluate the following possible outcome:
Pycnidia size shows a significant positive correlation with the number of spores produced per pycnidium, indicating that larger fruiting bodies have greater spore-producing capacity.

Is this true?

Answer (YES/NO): YES